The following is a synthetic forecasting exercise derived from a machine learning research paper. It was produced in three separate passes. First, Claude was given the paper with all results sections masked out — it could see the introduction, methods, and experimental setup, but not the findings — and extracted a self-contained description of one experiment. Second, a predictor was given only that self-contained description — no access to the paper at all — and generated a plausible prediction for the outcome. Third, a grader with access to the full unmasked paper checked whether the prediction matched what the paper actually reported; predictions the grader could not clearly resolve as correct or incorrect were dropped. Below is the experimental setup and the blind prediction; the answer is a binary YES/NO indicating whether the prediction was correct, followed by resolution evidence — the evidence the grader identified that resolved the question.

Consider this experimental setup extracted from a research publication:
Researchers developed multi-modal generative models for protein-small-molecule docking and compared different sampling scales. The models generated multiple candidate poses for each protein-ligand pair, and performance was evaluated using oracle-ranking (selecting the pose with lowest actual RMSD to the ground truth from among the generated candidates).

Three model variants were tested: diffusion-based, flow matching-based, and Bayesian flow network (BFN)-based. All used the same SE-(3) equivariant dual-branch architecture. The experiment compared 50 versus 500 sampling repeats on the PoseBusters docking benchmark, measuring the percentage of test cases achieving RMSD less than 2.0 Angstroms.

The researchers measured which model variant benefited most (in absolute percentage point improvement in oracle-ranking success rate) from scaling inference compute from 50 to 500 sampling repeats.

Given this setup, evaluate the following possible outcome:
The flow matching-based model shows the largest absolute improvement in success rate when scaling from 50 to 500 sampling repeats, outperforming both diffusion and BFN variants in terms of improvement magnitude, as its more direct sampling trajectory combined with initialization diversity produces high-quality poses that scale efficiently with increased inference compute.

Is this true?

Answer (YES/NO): NO